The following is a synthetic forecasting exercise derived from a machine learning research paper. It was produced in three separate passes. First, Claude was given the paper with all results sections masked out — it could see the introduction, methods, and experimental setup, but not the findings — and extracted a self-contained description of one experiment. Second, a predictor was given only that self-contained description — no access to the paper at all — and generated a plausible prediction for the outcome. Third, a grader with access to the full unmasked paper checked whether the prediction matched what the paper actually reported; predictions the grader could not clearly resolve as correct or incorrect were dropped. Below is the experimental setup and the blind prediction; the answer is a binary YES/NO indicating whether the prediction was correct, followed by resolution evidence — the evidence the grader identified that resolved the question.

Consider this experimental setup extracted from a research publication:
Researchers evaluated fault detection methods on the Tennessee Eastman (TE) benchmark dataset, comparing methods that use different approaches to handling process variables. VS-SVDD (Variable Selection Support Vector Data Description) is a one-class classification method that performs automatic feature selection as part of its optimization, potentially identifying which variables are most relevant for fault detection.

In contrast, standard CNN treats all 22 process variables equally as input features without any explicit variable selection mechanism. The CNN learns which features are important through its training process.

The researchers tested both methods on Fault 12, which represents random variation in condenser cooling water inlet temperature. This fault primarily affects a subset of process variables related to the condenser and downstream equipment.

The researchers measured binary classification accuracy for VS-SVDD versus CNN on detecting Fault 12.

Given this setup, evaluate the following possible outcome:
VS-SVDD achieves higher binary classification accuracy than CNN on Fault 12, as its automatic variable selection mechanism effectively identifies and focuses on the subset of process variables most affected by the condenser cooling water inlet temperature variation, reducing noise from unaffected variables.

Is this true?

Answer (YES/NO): YES